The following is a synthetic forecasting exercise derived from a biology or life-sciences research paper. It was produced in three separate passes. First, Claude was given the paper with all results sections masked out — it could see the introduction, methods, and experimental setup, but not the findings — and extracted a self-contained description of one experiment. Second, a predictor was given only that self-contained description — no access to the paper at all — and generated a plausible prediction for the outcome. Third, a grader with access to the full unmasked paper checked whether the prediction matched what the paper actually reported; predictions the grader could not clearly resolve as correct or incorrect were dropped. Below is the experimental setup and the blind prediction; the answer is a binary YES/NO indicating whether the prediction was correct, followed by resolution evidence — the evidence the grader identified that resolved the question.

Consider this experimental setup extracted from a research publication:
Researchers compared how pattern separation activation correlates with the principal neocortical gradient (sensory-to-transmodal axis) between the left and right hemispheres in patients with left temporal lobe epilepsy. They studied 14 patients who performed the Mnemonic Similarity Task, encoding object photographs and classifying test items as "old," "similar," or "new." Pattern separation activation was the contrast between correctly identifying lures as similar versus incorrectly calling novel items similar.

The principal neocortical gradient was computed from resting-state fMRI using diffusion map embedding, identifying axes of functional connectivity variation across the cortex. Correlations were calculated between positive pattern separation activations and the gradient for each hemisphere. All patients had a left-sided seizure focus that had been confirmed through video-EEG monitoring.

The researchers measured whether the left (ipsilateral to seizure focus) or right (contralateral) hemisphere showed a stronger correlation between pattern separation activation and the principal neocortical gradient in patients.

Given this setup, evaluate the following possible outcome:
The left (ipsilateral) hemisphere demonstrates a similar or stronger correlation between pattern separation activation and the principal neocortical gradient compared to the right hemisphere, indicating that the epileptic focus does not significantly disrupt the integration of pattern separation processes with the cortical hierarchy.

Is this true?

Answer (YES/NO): NO